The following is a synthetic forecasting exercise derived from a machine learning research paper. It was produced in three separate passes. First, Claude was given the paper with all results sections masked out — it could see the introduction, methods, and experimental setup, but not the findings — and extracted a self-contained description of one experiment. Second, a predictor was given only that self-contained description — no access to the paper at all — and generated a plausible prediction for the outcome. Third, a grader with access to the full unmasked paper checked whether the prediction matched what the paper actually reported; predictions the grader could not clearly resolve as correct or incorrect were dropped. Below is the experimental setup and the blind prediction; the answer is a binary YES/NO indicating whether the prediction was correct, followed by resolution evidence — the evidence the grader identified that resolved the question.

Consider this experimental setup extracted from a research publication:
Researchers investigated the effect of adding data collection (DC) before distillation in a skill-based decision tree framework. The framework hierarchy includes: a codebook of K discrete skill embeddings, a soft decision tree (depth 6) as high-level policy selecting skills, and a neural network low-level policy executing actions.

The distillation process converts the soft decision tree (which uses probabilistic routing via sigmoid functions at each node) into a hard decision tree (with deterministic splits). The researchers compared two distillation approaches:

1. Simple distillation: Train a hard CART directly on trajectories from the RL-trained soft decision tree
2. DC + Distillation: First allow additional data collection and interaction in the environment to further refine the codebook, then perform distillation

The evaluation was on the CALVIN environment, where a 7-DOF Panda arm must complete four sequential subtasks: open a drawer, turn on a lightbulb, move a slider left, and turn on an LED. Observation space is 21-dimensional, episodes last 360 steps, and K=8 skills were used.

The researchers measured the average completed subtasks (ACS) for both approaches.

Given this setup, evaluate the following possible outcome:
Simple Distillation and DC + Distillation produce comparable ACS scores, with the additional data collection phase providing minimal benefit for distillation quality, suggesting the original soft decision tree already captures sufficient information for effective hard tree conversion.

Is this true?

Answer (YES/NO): NO